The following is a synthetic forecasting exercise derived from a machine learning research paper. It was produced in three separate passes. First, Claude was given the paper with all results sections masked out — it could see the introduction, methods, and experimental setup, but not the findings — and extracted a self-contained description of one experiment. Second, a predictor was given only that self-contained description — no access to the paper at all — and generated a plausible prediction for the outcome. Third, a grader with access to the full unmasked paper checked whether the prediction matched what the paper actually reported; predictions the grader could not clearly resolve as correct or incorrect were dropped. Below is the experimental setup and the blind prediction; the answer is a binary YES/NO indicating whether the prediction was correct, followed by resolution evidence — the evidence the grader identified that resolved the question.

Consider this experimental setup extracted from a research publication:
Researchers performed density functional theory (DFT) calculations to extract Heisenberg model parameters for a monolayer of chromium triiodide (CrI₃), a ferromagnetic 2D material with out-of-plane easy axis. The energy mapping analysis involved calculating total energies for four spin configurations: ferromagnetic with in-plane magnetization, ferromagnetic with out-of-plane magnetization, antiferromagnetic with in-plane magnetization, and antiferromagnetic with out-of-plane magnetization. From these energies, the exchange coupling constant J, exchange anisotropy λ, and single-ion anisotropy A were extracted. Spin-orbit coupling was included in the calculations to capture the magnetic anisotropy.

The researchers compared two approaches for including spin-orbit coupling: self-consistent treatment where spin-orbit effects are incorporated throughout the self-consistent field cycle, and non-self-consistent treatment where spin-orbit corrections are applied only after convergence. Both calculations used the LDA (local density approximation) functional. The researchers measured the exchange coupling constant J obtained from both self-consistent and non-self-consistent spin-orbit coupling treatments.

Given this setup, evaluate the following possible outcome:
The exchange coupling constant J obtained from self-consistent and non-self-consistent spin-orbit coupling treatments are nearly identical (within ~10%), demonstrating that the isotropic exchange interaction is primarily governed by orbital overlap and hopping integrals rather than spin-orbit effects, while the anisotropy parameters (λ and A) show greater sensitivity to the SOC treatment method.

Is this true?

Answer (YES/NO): YES